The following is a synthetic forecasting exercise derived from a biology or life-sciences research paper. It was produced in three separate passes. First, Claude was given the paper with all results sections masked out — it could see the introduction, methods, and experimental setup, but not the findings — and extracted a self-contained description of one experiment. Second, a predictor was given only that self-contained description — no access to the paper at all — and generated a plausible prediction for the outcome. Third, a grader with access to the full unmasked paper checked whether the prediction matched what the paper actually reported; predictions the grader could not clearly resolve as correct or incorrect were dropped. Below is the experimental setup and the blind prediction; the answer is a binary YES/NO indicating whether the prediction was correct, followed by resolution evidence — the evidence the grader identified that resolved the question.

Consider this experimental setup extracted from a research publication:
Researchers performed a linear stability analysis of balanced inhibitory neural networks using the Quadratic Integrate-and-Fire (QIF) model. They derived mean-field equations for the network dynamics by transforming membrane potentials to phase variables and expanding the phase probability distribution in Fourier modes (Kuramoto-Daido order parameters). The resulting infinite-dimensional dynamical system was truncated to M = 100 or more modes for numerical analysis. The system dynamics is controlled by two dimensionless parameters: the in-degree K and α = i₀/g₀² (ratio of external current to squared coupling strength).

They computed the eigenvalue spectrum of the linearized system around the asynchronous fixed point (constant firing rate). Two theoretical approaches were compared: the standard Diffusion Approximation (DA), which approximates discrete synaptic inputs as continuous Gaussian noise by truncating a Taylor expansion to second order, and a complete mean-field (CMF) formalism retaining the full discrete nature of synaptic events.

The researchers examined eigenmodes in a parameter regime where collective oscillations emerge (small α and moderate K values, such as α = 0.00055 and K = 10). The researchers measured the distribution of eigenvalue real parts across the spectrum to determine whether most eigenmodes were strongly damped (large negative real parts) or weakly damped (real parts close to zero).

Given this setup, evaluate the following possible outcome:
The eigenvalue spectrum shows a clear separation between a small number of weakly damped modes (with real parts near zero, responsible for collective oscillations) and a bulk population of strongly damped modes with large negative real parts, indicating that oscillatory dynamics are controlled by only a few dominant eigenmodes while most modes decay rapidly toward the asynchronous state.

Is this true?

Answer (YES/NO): NO